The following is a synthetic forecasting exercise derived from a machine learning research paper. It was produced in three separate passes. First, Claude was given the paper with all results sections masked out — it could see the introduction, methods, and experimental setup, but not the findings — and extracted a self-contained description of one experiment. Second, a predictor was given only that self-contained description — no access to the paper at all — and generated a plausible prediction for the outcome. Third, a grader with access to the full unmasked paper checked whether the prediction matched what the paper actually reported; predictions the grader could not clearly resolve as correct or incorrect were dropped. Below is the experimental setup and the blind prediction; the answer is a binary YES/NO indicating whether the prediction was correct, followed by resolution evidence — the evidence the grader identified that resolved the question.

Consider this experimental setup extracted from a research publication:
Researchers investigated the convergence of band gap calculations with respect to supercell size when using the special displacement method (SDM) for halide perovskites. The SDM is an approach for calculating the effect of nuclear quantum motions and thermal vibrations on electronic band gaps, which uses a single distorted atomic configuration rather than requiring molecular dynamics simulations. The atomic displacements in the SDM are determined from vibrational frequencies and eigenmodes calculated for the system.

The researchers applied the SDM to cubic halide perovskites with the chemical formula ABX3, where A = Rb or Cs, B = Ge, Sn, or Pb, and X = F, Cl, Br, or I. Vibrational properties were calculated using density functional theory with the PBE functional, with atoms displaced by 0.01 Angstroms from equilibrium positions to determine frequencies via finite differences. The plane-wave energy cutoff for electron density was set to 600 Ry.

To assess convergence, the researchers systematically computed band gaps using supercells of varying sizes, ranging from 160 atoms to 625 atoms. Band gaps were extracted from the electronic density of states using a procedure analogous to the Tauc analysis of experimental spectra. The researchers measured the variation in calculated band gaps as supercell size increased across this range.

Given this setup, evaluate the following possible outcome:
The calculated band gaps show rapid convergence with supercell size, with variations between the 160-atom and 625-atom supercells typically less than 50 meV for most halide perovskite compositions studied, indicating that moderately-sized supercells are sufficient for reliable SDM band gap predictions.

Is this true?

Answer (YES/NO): YES